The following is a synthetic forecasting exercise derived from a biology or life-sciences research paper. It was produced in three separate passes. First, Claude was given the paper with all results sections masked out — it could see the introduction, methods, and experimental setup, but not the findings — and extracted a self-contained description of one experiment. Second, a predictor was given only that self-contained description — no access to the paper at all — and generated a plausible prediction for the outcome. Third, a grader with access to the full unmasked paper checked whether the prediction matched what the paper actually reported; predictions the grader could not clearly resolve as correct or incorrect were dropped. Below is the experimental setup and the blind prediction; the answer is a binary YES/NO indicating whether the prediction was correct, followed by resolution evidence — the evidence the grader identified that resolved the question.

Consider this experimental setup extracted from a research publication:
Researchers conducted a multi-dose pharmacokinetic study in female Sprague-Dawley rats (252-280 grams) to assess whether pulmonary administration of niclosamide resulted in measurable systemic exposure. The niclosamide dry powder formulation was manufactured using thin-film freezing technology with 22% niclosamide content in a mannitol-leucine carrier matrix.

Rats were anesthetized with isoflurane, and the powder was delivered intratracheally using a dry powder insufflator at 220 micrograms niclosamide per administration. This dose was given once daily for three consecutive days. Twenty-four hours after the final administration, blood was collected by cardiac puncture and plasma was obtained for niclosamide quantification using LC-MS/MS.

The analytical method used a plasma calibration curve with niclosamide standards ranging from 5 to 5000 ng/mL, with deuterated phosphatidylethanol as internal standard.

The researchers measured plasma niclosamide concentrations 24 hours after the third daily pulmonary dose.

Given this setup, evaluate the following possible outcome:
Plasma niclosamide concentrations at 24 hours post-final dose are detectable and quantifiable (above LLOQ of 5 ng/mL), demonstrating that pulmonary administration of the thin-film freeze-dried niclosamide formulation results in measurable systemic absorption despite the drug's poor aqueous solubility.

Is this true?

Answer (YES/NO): NO